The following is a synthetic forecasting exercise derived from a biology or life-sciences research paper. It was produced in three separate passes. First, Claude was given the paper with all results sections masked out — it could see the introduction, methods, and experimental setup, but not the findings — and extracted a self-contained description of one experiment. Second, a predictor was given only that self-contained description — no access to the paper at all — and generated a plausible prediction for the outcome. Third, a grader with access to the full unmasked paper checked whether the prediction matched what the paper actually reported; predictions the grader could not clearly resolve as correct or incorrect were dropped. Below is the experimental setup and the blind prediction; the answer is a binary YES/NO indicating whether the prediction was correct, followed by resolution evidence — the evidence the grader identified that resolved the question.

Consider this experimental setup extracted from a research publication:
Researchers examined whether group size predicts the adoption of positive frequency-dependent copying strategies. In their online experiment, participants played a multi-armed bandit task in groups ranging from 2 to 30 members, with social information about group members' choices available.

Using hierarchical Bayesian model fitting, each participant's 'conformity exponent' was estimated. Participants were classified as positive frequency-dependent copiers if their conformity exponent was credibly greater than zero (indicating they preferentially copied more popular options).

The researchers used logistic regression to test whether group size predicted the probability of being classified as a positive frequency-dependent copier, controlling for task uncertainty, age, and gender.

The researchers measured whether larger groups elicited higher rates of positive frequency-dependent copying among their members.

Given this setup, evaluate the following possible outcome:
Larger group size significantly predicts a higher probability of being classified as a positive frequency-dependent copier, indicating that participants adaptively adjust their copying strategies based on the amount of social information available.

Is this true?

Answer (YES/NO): NO